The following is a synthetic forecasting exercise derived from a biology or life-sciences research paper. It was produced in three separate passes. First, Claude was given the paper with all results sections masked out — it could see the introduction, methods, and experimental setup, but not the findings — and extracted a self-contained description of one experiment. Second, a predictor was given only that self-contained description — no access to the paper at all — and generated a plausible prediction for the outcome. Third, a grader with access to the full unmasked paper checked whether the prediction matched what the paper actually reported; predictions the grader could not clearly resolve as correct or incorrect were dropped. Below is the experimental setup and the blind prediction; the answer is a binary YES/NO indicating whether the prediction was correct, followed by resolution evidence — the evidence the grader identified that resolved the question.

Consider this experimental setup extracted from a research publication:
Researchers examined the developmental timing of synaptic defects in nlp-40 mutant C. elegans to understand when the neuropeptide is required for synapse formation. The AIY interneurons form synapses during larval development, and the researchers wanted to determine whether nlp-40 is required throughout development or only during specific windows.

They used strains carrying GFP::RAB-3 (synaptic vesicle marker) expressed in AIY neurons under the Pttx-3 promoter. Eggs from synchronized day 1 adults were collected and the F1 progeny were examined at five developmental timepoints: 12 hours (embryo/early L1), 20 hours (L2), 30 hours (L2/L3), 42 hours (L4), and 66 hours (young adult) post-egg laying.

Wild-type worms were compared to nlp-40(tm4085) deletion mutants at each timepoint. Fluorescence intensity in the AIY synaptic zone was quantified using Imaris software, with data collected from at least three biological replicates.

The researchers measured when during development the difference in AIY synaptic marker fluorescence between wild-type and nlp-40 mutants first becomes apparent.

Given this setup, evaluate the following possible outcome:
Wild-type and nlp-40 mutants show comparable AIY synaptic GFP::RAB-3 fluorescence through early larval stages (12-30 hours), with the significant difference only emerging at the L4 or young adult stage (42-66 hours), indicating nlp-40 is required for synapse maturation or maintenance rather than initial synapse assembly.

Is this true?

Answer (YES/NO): NO